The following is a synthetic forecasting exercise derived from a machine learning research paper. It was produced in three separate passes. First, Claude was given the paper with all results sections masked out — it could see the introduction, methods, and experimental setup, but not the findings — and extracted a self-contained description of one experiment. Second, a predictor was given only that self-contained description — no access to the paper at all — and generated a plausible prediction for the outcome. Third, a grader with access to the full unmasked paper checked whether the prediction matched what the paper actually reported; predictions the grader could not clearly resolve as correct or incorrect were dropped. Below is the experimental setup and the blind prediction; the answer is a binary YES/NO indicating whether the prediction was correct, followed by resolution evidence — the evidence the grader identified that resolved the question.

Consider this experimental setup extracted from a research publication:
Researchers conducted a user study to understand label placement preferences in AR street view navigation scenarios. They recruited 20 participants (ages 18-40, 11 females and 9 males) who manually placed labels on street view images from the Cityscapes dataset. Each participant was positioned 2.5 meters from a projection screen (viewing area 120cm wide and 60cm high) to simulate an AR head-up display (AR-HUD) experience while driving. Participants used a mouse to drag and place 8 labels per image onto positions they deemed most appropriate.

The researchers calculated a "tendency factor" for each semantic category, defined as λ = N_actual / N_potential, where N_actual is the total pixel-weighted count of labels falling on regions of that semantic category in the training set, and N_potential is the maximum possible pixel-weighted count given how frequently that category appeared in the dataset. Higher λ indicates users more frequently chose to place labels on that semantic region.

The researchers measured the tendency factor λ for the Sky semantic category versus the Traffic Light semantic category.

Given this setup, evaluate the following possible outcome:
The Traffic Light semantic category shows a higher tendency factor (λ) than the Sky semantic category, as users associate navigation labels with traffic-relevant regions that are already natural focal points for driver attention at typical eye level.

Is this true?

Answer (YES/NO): NO